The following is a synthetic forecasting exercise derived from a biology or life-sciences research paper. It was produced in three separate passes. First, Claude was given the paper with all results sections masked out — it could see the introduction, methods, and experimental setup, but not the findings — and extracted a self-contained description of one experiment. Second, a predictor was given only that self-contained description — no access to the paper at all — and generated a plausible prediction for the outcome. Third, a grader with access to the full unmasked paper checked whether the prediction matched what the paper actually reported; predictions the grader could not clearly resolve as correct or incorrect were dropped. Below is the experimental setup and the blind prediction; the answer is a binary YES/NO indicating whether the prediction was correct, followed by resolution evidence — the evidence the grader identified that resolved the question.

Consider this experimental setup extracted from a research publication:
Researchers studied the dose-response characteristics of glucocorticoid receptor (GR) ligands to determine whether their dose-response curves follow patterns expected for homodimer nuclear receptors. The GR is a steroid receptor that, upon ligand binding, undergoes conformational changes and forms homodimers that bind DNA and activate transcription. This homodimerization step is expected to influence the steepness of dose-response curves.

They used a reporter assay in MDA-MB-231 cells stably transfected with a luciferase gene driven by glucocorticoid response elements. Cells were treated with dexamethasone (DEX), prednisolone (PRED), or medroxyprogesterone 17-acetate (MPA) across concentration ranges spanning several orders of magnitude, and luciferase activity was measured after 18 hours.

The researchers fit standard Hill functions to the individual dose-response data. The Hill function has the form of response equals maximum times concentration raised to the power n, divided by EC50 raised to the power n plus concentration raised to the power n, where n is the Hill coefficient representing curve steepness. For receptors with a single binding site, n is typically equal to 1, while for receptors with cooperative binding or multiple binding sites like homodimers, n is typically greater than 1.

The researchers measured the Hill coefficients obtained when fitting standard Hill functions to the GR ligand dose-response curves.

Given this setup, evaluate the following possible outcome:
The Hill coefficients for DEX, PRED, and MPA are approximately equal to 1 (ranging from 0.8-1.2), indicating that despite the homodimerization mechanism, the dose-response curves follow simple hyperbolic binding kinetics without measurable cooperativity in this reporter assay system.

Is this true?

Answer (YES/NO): NO